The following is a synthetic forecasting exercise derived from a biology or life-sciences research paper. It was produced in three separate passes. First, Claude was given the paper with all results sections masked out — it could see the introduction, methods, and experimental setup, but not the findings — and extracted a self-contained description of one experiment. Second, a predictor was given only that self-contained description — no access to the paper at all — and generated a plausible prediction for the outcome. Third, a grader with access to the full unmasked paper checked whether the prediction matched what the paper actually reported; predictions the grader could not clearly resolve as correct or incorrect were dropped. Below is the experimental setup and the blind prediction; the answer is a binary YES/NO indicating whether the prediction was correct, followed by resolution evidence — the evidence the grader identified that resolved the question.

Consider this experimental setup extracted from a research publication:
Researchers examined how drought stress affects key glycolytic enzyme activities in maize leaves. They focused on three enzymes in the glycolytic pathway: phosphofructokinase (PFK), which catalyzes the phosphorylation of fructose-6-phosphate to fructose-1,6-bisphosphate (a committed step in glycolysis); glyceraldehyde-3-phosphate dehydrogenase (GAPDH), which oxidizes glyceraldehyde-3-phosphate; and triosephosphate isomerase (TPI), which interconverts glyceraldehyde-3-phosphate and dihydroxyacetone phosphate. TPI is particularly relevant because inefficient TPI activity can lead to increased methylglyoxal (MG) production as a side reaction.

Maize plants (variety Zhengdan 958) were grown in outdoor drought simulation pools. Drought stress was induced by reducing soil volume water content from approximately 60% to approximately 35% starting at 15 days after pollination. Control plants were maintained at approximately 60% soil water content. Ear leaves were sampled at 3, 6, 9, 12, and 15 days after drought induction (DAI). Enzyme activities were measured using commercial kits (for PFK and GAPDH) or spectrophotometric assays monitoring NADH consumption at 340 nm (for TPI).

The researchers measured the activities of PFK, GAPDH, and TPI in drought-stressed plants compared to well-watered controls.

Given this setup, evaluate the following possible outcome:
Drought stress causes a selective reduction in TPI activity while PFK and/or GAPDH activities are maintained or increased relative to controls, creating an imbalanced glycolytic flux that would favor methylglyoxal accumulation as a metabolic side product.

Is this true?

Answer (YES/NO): YES